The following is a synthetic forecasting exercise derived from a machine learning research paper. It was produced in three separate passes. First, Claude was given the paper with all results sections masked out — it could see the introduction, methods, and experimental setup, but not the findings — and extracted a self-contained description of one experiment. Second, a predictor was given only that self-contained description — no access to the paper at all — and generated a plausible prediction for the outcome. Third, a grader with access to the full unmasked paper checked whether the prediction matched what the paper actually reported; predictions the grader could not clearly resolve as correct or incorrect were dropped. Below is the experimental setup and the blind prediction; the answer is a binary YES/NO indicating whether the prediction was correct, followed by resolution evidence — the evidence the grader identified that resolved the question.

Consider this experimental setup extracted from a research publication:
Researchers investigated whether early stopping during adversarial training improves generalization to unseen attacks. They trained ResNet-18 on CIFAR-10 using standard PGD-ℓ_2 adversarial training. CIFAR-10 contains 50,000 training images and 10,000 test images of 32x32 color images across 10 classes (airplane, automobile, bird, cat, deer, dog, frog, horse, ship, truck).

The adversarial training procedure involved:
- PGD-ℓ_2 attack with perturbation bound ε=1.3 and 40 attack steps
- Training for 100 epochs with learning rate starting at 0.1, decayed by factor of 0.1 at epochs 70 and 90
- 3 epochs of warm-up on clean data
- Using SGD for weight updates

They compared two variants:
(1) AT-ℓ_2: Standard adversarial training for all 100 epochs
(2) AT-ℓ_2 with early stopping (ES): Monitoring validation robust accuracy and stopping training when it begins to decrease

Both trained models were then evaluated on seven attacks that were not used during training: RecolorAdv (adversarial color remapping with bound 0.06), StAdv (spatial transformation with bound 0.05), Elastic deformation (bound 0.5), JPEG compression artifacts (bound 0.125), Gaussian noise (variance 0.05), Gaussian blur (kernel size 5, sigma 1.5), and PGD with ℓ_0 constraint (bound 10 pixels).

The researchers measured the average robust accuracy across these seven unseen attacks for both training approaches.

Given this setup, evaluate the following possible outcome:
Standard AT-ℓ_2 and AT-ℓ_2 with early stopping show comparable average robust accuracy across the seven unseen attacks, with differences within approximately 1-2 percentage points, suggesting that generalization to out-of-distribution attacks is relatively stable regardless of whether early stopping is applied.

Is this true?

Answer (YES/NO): YES